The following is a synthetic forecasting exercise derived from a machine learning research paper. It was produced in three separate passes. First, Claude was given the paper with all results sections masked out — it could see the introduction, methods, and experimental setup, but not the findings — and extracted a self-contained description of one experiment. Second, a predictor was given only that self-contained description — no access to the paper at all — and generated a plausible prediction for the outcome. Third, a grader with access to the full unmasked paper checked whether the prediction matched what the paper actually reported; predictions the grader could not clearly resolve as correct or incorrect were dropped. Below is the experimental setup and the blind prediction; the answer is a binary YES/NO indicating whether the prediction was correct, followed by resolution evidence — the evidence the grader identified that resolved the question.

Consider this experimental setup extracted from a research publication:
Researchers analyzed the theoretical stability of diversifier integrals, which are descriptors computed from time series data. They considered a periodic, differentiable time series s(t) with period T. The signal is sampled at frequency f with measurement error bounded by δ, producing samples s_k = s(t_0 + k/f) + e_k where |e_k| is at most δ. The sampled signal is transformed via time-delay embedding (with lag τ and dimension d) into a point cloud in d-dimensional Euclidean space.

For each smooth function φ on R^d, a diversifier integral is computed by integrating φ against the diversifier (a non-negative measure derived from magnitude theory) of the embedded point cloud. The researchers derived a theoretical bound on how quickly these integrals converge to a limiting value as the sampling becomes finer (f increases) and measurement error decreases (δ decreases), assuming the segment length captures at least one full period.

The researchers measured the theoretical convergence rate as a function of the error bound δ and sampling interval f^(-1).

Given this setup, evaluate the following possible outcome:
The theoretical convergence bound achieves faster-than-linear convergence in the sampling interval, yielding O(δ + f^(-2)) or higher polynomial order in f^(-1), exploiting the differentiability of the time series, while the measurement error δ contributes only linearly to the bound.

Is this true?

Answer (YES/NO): NO